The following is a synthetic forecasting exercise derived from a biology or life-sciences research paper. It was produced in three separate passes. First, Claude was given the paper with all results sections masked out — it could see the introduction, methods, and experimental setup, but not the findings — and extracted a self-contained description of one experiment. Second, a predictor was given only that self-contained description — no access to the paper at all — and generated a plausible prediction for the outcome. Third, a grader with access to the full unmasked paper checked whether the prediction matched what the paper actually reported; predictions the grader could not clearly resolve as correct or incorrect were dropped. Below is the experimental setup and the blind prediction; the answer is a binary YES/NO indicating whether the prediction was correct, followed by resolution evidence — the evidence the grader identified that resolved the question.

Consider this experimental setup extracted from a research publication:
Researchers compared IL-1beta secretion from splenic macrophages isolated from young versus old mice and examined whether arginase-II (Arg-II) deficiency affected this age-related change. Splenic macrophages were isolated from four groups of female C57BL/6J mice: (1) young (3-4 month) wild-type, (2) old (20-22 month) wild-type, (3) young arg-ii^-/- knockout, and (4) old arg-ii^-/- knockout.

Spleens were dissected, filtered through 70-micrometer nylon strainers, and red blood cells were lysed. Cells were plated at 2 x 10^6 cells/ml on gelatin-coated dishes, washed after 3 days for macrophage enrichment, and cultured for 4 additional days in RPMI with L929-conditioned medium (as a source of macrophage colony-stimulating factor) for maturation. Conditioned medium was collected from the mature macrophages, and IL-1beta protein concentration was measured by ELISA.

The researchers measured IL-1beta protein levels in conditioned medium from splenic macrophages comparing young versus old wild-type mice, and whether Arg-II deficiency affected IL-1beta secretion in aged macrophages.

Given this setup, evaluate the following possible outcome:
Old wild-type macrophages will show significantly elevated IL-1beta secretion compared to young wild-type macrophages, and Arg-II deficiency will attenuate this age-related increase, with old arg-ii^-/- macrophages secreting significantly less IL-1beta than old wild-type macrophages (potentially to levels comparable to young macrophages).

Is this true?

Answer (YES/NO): YES